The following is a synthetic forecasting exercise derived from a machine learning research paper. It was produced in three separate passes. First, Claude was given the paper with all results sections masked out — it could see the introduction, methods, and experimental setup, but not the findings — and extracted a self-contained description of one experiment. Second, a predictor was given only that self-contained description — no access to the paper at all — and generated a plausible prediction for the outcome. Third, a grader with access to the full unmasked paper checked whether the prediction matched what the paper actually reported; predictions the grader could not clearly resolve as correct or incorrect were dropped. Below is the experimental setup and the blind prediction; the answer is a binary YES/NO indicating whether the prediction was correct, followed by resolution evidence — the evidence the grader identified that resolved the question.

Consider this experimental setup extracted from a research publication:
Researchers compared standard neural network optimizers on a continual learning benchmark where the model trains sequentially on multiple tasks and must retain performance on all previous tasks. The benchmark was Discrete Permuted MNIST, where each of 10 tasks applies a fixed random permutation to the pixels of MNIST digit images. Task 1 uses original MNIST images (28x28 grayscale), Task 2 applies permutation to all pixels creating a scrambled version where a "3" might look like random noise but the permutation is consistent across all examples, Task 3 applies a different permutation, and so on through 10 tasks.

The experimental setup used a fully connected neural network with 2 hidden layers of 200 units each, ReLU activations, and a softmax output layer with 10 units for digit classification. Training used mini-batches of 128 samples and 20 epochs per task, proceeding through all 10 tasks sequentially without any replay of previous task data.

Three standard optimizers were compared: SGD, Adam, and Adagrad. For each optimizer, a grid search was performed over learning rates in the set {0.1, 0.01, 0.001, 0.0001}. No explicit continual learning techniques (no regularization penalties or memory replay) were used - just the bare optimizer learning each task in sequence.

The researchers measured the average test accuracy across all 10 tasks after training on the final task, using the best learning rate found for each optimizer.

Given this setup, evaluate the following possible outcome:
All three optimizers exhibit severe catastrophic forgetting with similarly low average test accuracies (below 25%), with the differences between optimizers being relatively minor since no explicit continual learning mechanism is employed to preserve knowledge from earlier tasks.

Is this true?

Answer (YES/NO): NO